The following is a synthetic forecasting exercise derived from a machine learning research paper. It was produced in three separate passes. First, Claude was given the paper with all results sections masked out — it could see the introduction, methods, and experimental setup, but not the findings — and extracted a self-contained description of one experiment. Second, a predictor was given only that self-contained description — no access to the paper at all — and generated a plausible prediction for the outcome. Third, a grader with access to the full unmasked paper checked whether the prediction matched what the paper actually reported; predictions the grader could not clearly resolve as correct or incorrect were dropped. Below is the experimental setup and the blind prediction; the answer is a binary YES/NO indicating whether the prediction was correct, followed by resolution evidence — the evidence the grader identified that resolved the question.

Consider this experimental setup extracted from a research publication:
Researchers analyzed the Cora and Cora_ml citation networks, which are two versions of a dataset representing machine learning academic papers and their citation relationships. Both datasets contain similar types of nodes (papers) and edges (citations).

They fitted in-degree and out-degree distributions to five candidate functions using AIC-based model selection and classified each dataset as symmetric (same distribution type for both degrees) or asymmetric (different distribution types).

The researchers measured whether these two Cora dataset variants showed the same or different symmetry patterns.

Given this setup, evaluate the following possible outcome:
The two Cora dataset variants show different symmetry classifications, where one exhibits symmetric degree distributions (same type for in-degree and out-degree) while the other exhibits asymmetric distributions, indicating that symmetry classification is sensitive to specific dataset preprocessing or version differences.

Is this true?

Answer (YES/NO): YES